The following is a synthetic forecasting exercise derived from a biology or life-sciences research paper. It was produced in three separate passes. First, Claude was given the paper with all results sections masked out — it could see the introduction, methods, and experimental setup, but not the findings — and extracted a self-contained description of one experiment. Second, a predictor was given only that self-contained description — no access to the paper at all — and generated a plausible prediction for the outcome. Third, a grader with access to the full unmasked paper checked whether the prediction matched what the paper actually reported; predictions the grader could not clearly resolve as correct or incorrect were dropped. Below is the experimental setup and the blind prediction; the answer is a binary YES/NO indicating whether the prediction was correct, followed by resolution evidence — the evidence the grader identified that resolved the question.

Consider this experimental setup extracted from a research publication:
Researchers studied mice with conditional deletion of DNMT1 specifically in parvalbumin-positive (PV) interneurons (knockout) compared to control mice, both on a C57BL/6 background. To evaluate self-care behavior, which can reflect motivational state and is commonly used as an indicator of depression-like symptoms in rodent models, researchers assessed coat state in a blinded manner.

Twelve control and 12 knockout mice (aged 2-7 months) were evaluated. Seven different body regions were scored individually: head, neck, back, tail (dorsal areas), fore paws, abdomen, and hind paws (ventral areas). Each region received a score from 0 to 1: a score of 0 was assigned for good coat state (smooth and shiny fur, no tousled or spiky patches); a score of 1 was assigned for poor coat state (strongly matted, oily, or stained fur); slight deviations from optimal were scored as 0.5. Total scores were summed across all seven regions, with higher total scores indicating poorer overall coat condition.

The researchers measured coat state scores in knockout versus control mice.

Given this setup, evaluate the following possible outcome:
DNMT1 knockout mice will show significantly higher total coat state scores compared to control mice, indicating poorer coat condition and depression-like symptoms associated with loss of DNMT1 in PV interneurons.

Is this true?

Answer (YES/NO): YES